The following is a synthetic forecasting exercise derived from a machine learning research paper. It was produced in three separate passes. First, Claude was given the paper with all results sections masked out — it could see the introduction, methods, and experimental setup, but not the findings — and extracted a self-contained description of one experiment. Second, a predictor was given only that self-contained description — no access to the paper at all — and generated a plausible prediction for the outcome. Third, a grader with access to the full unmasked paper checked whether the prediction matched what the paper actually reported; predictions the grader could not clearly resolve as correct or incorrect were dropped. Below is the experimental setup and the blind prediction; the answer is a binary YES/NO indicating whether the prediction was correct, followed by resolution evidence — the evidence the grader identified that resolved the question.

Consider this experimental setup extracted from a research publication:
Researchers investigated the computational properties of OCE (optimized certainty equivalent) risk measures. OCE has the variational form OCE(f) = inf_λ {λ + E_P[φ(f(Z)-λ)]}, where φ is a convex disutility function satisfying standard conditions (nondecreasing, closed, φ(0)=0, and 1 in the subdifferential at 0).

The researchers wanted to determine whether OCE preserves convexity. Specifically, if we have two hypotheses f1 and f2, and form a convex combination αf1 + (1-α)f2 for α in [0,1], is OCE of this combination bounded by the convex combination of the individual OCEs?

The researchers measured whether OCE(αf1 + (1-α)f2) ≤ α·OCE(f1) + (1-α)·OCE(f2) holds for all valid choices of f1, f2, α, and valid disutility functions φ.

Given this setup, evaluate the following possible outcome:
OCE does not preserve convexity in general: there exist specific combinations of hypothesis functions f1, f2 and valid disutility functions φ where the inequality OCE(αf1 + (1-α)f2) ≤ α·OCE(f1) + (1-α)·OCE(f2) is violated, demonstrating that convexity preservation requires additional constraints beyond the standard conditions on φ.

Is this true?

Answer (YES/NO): NO